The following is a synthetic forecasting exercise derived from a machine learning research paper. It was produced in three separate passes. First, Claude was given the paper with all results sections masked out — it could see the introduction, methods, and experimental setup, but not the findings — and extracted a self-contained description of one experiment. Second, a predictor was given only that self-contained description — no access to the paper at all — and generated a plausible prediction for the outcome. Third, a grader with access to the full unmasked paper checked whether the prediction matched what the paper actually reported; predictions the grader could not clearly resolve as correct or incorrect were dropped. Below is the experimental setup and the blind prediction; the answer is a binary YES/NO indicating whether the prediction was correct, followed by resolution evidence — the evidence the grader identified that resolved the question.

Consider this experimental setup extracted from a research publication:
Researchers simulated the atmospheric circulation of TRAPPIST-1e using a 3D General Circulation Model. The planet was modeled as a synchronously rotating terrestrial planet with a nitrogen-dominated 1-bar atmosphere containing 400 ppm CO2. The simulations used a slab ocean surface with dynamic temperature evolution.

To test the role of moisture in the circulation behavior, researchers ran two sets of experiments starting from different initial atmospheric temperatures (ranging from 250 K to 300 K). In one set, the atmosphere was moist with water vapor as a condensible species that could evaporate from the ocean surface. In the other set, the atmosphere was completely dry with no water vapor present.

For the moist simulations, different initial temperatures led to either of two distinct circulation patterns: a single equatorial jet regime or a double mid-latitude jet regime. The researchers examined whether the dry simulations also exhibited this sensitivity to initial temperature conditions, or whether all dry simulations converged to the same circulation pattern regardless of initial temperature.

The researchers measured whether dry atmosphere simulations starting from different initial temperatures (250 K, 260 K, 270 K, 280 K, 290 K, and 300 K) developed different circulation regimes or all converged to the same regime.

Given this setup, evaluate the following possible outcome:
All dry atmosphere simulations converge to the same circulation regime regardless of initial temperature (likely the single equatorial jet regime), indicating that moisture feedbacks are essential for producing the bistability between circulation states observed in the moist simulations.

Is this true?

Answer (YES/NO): YES